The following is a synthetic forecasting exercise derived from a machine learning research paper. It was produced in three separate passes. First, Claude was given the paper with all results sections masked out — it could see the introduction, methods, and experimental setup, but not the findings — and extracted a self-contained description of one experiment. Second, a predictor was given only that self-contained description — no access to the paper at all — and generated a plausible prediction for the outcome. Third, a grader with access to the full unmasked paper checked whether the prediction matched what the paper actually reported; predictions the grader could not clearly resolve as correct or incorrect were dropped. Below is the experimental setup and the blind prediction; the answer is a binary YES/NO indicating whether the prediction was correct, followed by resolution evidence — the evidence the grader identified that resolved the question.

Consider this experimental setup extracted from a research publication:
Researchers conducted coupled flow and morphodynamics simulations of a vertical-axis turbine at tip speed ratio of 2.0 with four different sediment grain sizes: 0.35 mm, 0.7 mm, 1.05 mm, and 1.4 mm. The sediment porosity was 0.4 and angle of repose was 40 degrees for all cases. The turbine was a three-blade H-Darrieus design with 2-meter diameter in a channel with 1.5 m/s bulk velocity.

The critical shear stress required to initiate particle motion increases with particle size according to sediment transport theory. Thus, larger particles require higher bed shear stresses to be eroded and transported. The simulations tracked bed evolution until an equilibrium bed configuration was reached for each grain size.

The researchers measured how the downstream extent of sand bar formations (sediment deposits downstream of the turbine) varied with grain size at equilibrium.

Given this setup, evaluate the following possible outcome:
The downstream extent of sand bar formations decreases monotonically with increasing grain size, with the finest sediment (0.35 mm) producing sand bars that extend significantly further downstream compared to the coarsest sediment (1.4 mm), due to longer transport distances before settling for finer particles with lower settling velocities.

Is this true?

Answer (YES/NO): NO